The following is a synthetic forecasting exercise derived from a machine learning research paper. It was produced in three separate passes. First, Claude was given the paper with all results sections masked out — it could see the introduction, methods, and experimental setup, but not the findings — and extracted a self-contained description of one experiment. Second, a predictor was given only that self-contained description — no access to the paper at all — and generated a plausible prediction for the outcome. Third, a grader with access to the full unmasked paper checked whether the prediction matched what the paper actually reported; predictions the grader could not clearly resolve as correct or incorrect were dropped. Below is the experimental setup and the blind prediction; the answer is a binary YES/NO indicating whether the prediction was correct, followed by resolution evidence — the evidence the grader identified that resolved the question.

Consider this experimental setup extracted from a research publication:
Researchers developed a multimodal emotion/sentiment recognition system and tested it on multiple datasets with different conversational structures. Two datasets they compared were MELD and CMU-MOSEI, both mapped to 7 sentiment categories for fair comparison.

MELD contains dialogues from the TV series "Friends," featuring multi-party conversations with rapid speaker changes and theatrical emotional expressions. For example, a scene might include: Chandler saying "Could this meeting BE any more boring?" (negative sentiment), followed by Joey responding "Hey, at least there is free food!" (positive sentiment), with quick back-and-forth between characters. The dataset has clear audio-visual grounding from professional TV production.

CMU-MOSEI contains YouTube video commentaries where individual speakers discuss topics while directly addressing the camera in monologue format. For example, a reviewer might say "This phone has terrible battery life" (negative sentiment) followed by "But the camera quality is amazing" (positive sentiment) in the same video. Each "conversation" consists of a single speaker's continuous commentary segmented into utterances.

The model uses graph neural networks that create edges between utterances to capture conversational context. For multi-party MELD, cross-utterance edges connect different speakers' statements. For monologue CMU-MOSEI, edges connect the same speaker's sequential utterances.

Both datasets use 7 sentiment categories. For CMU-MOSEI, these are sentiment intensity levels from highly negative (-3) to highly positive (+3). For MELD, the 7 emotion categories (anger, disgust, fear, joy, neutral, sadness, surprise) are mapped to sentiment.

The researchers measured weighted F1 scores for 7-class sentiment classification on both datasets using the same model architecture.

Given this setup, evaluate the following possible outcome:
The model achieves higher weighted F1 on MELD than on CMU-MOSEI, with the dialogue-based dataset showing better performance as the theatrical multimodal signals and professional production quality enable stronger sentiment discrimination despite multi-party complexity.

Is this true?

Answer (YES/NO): NO